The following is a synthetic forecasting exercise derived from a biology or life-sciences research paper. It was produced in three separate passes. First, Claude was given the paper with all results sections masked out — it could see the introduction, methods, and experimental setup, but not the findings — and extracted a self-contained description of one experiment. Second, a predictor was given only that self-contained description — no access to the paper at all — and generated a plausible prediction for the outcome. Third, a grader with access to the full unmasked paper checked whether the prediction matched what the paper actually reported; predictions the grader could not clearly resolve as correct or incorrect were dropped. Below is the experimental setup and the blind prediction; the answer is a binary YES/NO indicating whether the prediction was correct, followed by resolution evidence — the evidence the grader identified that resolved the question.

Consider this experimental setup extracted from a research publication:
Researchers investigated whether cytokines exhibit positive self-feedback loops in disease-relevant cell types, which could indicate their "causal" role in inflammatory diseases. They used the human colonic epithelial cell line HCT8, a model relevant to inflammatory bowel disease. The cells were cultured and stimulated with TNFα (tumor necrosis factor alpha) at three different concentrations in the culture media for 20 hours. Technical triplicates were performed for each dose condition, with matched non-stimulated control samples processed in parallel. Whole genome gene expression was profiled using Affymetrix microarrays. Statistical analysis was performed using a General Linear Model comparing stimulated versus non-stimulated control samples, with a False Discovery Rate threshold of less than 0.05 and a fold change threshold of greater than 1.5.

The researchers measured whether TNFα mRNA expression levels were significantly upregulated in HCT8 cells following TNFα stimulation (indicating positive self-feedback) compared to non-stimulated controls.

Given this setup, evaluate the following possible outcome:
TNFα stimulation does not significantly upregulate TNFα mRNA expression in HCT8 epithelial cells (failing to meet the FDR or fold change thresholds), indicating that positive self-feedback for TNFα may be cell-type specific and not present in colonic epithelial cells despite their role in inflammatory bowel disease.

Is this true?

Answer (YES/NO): NO